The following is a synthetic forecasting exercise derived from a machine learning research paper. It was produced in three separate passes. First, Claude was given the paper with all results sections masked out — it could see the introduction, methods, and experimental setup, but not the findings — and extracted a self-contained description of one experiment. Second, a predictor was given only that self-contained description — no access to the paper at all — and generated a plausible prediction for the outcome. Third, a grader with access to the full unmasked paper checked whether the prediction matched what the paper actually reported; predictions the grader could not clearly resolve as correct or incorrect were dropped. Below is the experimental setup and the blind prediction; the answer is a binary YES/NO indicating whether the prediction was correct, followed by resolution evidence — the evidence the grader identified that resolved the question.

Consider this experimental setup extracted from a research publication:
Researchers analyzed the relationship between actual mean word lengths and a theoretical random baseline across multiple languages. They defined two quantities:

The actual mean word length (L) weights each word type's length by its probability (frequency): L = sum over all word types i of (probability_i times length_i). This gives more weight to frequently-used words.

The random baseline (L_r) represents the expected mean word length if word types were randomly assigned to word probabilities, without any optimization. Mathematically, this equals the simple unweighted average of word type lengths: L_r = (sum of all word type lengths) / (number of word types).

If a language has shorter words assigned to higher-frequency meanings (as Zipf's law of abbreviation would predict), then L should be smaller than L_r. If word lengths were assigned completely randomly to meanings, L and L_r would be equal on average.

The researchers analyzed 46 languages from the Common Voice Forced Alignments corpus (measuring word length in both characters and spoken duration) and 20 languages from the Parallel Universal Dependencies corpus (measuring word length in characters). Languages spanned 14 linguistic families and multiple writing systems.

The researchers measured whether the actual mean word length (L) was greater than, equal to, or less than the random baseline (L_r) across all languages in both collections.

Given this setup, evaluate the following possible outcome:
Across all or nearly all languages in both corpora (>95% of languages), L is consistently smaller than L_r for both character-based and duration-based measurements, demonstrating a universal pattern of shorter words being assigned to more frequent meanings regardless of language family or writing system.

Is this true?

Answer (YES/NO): YES